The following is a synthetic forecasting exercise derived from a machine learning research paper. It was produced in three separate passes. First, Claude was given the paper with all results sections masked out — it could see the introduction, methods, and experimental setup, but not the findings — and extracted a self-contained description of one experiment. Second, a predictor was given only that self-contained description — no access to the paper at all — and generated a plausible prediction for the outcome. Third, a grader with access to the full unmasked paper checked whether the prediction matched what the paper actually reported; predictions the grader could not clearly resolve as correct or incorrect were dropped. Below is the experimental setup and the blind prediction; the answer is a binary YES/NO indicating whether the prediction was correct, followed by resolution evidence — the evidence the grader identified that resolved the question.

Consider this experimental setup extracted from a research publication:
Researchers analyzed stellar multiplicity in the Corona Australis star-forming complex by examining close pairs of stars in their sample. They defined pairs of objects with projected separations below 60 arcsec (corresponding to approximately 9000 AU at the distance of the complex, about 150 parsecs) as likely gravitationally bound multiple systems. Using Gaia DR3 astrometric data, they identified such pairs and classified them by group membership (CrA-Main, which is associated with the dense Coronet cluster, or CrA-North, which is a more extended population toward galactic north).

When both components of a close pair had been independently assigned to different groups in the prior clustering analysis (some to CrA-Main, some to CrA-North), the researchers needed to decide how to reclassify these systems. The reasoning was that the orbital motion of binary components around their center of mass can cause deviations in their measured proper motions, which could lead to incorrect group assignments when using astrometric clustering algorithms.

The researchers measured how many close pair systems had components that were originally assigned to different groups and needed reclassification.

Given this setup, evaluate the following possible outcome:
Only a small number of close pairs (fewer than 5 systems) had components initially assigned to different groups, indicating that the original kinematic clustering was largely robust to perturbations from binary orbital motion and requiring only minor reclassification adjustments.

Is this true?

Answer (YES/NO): NO